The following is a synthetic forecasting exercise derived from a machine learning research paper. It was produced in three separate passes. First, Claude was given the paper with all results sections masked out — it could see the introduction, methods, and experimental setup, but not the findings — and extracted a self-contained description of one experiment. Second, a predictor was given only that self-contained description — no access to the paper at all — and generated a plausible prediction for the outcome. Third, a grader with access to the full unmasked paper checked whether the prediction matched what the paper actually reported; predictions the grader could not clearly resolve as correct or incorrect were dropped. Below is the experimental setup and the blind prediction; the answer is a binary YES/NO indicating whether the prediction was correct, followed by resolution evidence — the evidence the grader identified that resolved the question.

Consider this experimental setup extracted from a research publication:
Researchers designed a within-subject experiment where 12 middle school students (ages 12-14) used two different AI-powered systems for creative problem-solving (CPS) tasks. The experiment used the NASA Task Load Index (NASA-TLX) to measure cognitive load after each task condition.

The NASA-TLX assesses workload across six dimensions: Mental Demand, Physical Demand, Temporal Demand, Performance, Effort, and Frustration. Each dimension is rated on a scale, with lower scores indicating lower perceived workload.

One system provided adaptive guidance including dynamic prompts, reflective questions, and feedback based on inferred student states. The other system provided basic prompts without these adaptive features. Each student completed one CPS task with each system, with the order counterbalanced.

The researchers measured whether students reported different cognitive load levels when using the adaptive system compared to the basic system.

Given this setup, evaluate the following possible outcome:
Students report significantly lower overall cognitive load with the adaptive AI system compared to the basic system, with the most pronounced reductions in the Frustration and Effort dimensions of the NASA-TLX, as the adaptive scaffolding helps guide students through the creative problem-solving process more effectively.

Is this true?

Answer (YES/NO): NO